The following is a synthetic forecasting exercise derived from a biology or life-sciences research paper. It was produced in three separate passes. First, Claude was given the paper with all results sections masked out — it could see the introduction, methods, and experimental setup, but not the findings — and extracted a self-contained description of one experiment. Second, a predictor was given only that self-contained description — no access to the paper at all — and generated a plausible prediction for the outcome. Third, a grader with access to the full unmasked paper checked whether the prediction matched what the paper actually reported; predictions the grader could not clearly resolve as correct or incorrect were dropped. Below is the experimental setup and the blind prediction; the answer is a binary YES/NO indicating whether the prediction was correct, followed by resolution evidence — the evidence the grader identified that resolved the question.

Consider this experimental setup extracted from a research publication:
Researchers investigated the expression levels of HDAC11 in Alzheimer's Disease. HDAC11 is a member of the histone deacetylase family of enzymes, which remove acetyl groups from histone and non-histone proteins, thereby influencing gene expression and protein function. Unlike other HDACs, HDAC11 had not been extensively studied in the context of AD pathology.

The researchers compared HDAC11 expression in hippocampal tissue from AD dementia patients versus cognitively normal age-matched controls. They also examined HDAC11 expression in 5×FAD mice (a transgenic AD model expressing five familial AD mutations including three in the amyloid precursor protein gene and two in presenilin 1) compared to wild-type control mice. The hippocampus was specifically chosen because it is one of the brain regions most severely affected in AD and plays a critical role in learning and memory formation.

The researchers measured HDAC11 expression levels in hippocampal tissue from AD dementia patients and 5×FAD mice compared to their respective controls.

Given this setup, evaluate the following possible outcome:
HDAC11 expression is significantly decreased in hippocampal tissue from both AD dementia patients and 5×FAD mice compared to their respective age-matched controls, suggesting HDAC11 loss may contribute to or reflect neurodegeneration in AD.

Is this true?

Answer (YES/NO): NO